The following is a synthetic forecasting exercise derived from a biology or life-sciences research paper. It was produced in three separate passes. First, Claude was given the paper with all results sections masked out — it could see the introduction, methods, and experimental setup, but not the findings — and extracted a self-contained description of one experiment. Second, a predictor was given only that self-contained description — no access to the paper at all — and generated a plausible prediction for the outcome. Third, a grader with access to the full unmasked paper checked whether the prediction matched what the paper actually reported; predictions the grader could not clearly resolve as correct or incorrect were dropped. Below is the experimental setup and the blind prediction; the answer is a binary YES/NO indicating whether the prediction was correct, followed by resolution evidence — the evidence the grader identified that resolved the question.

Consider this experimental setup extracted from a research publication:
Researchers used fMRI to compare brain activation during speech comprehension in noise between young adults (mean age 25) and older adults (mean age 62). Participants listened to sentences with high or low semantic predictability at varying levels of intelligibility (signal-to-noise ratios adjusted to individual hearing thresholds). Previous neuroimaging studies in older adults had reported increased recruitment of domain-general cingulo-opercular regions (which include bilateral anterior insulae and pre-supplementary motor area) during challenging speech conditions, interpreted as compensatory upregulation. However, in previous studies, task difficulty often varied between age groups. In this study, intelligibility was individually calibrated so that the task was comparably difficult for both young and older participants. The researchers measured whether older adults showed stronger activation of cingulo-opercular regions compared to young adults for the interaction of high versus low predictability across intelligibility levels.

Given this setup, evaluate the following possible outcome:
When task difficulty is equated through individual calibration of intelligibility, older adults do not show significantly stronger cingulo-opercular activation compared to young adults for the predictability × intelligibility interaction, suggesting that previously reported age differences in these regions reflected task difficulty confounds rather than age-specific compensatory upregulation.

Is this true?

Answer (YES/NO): YES